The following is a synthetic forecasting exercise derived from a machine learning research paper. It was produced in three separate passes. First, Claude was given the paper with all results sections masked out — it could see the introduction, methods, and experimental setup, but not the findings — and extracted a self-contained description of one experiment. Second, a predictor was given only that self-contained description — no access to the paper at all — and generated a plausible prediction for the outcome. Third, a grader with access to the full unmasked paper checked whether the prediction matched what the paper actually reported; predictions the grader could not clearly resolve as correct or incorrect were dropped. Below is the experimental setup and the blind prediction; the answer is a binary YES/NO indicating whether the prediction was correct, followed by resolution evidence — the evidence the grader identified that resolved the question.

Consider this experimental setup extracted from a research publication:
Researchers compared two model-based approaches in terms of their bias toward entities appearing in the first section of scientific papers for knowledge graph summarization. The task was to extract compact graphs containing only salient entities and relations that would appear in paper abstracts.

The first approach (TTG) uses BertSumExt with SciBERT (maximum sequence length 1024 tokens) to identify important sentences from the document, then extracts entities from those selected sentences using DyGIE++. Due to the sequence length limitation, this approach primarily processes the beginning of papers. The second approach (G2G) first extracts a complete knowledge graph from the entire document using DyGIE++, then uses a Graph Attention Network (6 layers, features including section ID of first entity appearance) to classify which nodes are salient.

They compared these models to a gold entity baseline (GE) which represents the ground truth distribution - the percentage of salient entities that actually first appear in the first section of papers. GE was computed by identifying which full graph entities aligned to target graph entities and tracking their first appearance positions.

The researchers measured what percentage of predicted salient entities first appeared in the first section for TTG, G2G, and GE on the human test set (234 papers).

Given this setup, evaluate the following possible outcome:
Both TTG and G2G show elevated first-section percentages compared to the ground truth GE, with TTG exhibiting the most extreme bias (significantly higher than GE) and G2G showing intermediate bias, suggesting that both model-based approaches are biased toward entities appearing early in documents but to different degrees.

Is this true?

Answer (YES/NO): YES